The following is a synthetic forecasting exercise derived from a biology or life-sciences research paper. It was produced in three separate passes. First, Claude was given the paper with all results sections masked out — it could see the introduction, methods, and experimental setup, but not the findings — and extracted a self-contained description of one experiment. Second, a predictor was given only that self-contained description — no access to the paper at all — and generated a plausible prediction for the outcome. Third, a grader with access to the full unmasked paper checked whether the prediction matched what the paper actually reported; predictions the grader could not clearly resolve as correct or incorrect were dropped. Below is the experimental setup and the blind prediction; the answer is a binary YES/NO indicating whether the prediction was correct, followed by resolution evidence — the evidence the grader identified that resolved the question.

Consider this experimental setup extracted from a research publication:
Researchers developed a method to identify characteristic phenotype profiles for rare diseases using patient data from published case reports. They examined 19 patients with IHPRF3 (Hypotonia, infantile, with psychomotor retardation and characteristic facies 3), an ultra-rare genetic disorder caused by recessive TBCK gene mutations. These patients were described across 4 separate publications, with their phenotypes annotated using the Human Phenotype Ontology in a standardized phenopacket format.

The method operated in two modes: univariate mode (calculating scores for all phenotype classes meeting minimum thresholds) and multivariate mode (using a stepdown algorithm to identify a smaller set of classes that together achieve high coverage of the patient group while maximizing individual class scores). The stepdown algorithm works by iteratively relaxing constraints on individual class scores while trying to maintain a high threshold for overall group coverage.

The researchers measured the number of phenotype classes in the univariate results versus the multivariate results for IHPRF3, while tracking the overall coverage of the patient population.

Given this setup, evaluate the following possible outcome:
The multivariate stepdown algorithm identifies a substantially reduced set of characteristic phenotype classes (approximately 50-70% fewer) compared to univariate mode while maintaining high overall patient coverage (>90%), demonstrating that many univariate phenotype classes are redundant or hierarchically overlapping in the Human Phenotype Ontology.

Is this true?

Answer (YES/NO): NO